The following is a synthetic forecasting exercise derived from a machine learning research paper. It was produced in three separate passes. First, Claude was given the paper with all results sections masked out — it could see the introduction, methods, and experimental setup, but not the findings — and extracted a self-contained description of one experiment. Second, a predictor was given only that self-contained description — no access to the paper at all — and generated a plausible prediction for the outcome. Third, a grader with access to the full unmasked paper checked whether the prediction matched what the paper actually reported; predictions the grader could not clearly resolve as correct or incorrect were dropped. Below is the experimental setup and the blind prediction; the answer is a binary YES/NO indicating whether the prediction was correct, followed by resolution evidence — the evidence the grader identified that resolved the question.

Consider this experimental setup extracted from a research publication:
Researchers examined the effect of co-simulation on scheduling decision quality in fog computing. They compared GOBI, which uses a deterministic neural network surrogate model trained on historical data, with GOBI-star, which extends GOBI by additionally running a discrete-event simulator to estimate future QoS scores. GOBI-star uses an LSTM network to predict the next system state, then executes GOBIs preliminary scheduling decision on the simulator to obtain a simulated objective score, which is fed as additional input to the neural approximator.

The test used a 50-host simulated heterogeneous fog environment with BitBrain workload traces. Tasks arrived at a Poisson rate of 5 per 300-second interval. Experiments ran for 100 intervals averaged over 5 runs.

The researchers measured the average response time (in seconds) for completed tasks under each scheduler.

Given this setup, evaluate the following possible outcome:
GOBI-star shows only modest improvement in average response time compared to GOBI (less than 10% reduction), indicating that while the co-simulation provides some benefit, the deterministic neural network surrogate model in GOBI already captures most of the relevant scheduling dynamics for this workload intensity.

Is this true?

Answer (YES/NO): NO